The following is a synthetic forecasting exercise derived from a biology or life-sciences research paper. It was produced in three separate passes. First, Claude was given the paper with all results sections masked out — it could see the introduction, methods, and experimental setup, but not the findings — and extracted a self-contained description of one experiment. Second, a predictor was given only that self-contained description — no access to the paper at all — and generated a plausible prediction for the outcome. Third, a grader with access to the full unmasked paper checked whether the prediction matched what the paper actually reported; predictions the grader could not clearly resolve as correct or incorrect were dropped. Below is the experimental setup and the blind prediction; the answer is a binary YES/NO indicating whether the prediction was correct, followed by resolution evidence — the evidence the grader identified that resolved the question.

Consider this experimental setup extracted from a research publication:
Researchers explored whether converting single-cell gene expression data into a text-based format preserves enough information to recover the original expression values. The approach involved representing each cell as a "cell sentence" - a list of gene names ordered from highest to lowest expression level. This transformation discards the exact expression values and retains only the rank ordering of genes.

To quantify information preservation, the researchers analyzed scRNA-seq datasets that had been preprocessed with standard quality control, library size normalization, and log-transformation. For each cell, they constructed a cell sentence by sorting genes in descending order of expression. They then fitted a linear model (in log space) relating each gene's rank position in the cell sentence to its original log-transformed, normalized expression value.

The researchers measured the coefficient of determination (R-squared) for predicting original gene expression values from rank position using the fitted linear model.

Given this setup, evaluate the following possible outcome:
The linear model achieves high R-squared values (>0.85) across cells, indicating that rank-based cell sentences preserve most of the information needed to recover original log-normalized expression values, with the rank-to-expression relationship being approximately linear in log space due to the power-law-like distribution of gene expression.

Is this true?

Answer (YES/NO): NO